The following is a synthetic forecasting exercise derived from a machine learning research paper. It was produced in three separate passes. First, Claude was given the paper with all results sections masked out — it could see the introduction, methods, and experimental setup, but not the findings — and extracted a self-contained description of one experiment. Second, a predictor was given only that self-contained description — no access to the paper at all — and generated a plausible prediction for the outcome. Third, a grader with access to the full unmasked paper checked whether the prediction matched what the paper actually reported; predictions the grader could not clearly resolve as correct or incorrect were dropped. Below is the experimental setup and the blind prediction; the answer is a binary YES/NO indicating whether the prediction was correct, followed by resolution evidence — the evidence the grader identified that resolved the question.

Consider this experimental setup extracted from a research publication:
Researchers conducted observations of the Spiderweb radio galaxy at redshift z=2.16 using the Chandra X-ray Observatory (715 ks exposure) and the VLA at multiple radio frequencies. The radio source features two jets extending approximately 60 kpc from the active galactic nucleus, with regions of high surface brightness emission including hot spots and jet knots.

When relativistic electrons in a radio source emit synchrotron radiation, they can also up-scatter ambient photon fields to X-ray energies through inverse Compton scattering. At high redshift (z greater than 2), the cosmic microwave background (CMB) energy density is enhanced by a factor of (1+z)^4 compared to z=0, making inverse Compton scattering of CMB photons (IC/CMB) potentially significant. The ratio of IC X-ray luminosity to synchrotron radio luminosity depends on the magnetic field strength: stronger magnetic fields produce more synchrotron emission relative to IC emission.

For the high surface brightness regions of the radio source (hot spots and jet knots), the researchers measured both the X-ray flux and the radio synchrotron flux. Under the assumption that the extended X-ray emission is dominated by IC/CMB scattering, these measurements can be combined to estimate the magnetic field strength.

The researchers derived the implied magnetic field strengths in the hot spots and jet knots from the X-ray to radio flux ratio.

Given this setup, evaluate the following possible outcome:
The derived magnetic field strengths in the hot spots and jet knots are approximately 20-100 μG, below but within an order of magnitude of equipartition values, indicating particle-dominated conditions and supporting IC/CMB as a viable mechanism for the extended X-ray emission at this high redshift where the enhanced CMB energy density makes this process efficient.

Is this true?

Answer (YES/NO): YES